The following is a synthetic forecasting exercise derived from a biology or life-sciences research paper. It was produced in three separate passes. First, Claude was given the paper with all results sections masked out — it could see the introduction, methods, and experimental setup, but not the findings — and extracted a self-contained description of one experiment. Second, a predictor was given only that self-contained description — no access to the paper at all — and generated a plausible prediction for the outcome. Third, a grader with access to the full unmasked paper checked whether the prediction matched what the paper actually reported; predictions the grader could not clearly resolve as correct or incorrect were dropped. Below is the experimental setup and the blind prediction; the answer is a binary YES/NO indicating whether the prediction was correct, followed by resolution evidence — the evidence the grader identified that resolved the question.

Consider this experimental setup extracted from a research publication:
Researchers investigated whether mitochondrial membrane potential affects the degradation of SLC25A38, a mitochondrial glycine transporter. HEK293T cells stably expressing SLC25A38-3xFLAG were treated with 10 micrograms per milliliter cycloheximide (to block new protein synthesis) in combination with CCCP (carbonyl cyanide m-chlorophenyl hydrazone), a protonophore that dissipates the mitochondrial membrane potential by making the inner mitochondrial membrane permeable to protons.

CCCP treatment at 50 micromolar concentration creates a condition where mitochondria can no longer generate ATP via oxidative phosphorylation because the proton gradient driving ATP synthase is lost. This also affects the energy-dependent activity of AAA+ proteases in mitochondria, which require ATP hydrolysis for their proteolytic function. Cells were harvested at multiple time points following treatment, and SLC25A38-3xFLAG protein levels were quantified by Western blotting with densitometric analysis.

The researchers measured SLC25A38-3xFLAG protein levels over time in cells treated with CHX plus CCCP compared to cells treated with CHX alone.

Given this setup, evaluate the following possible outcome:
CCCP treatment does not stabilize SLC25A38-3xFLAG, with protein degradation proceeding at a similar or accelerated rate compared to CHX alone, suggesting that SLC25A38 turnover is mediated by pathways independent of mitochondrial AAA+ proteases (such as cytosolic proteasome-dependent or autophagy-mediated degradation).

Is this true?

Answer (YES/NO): NO